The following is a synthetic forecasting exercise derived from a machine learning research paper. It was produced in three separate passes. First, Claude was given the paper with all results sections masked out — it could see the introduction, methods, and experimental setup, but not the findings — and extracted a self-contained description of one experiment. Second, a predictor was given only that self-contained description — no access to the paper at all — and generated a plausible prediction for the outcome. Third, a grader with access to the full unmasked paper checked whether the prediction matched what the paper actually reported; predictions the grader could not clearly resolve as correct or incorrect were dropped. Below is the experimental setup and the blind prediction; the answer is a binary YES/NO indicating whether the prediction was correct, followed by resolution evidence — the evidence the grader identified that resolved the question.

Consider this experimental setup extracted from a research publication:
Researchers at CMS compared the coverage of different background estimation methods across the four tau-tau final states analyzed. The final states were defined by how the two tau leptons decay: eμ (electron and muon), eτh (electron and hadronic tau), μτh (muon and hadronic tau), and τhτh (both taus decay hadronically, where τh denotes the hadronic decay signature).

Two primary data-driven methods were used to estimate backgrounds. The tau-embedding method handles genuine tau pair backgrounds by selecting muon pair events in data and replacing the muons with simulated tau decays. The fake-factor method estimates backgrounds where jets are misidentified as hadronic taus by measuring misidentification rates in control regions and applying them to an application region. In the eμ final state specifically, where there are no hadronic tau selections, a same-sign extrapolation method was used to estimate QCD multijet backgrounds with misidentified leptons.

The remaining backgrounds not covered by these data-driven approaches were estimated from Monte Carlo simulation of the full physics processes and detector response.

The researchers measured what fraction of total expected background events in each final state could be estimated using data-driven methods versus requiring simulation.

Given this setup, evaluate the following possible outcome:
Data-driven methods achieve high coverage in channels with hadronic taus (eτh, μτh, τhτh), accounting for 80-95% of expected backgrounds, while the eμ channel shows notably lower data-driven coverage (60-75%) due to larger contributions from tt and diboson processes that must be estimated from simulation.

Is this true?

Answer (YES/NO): NO